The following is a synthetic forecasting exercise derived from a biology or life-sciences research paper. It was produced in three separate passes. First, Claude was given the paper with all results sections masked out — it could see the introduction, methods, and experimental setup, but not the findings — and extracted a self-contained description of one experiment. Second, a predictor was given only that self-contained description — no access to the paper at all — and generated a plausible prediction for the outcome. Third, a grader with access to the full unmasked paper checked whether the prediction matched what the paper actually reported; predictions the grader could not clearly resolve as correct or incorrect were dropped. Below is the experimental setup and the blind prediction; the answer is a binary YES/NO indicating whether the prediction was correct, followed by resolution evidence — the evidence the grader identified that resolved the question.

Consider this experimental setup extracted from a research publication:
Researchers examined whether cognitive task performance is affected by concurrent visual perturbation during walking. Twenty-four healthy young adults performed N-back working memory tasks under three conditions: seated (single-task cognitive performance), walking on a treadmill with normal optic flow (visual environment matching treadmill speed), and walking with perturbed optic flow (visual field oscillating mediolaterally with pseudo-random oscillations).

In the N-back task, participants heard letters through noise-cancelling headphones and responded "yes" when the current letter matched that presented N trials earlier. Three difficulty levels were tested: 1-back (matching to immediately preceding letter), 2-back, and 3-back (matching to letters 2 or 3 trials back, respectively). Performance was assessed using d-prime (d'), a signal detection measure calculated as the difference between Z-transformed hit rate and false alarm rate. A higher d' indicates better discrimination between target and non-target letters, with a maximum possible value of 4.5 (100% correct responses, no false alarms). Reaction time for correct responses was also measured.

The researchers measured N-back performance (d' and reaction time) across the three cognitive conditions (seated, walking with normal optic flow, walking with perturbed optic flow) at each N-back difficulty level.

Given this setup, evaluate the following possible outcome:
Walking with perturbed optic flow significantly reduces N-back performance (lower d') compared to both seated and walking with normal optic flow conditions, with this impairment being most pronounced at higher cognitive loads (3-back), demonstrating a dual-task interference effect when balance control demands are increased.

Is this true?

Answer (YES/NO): NO